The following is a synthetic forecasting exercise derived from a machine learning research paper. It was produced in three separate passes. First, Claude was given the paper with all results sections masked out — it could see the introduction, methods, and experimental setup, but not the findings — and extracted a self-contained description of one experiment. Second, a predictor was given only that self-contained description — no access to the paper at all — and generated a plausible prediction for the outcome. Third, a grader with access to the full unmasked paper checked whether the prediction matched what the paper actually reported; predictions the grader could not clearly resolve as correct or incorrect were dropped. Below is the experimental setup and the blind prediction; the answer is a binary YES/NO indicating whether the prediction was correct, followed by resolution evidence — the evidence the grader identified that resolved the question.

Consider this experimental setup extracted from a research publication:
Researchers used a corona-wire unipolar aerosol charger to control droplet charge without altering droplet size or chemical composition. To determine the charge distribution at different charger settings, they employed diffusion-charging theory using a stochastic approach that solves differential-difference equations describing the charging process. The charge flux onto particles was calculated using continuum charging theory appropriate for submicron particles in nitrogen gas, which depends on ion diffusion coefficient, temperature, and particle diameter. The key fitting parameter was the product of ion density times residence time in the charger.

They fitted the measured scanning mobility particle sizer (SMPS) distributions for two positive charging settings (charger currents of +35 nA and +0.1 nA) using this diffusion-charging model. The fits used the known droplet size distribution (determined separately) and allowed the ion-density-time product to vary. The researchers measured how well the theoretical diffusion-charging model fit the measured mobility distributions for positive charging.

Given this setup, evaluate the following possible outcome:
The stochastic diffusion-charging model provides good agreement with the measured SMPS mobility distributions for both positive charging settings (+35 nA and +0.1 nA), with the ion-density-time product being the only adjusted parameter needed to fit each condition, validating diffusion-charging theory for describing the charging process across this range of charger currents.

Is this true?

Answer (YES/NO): YES